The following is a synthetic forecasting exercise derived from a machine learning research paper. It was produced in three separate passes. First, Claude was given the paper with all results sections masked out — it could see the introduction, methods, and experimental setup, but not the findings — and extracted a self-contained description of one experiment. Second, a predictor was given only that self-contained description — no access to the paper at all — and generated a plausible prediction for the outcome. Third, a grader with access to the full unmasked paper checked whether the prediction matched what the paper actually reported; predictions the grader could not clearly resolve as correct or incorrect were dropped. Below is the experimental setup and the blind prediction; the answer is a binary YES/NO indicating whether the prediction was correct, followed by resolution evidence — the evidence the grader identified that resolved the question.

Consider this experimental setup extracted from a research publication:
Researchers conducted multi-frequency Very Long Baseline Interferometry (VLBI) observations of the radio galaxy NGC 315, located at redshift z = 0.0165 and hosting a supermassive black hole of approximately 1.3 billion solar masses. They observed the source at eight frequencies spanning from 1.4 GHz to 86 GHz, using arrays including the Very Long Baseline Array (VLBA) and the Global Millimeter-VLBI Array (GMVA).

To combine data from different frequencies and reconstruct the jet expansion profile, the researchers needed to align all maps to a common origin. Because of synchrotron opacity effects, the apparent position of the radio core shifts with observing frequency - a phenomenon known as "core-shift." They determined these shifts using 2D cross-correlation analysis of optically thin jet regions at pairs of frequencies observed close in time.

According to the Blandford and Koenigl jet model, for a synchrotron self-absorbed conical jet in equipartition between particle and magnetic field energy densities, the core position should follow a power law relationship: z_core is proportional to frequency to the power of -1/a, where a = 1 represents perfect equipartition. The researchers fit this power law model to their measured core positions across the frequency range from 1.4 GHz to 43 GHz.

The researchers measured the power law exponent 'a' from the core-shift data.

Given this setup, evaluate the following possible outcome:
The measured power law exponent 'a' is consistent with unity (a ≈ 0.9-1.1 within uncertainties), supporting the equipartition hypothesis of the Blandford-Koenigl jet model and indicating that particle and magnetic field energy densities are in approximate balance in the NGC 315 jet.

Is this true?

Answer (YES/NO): NO